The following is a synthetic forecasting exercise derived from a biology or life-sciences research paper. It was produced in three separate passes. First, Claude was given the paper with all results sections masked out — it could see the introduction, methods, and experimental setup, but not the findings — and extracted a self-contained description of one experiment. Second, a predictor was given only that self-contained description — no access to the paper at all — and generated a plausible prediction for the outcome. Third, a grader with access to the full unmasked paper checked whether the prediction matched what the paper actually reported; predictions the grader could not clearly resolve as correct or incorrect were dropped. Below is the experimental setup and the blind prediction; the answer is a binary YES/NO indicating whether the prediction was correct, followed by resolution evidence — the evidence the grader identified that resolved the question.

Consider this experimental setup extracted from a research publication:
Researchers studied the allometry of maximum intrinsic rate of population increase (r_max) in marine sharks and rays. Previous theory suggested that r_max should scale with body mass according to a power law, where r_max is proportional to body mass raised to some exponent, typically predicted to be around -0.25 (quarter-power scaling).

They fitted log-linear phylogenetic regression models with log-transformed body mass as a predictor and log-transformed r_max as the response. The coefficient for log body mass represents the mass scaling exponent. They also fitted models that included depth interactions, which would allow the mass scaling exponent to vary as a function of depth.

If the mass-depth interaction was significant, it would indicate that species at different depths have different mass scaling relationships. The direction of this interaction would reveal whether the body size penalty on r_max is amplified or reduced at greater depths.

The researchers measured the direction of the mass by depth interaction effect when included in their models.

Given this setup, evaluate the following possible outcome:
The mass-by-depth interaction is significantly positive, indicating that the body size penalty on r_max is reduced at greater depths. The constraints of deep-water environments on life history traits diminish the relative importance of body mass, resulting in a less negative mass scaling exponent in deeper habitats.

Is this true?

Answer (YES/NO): NO